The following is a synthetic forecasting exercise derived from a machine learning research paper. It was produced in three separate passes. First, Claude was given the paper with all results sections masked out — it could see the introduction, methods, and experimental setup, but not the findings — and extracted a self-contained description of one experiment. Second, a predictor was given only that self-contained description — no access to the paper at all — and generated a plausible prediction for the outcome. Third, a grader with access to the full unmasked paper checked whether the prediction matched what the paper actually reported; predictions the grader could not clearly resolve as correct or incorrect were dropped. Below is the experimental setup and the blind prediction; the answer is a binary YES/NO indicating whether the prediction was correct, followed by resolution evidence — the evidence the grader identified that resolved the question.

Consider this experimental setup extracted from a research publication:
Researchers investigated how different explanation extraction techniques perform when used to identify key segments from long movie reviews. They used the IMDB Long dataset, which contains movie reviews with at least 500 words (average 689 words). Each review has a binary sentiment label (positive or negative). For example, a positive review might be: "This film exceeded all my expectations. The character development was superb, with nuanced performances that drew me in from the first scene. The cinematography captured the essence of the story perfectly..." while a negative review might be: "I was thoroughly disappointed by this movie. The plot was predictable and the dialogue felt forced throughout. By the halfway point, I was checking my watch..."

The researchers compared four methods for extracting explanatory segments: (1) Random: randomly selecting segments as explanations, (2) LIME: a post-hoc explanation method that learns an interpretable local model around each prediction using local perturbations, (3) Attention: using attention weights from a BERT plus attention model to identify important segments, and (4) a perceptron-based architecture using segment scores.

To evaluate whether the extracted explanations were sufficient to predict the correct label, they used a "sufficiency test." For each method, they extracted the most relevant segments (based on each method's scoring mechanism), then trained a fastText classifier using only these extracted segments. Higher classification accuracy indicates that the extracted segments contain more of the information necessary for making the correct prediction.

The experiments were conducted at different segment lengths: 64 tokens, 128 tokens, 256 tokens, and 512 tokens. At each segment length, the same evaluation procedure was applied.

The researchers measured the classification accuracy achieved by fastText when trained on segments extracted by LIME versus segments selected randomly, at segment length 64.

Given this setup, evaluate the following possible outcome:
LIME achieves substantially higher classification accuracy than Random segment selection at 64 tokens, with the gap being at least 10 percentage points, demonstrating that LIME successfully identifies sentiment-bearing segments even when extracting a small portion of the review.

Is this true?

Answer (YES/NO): NO